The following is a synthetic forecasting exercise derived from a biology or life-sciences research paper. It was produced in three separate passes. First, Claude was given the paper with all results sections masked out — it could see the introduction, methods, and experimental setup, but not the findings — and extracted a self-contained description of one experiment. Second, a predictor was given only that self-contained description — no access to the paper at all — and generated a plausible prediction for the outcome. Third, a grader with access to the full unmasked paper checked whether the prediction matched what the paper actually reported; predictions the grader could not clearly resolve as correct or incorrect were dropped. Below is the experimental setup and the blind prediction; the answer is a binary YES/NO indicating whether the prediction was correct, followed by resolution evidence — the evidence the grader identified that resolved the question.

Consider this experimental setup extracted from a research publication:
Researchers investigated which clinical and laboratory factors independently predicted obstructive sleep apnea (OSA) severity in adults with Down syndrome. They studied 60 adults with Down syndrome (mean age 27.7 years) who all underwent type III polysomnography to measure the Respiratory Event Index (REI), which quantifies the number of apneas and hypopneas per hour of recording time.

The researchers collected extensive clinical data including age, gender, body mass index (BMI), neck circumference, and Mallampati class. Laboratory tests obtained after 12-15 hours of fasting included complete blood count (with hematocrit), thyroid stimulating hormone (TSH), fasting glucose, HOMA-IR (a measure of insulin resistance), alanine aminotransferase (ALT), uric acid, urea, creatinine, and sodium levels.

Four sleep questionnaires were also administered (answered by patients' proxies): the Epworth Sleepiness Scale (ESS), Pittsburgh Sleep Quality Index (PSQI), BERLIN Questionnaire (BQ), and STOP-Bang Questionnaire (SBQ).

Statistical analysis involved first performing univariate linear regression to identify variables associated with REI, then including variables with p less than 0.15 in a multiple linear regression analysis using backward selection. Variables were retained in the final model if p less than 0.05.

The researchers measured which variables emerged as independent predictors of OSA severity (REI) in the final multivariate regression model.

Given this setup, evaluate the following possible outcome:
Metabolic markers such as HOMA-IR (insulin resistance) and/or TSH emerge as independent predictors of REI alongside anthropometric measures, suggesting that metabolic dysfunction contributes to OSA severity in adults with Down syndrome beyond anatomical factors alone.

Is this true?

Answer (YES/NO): NO